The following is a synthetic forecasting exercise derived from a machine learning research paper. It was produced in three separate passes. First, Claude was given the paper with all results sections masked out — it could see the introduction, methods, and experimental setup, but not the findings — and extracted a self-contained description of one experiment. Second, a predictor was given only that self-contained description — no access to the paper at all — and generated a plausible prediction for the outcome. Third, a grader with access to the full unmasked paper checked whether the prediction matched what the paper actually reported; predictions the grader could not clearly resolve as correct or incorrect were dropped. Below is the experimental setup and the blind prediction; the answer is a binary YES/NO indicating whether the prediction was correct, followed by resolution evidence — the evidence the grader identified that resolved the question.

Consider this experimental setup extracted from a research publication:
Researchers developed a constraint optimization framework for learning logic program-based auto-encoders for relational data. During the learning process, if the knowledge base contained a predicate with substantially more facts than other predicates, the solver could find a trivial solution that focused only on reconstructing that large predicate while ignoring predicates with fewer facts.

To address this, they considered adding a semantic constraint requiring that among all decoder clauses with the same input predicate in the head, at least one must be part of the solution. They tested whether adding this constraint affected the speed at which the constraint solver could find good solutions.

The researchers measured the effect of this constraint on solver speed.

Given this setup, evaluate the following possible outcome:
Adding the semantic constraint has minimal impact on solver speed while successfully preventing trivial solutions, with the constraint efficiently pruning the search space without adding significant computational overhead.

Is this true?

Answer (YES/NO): NO